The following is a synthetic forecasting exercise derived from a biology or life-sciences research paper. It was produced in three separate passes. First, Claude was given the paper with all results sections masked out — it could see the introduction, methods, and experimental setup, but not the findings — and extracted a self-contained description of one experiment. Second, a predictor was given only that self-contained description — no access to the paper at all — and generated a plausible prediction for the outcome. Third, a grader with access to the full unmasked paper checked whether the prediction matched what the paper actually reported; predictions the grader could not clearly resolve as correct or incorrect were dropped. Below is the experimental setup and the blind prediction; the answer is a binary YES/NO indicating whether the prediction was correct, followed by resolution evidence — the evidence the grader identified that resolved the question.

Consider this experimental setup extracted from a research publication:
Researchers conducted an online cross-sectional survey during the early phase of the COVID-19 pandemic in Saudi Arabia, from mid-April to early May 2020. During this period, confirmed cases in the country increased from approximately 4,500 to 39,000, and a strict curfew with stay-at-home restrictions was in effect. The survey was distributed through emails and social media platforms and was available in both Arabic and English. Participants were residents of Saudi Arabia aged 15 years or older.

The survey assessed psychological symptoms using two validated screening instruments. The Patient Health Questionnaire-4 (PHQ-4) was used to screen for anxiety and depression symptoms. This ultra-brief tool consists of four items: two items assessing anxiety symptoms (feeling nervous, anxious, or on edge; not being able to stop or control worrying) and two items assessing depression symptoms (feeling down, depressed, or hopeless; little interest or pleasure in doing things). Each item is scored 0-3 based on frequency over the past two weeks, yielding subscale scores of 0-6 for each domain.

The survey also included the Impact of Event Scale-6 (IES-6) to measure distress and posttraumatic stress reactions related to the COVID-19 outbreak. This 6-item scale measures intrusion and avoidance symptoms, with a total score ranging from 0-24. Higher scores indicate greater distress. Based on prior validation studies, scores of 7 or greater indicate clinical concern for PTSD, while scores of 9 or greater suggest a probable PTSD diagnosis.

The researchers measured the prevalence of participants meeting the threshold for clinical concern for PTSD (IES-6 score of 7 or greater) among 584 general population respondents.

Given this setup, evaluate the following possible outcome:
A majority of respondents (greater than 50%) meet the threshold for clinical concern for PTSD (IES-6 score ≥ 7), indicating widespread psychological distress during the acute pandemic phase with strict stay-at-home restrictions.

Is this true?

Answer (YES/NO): YES